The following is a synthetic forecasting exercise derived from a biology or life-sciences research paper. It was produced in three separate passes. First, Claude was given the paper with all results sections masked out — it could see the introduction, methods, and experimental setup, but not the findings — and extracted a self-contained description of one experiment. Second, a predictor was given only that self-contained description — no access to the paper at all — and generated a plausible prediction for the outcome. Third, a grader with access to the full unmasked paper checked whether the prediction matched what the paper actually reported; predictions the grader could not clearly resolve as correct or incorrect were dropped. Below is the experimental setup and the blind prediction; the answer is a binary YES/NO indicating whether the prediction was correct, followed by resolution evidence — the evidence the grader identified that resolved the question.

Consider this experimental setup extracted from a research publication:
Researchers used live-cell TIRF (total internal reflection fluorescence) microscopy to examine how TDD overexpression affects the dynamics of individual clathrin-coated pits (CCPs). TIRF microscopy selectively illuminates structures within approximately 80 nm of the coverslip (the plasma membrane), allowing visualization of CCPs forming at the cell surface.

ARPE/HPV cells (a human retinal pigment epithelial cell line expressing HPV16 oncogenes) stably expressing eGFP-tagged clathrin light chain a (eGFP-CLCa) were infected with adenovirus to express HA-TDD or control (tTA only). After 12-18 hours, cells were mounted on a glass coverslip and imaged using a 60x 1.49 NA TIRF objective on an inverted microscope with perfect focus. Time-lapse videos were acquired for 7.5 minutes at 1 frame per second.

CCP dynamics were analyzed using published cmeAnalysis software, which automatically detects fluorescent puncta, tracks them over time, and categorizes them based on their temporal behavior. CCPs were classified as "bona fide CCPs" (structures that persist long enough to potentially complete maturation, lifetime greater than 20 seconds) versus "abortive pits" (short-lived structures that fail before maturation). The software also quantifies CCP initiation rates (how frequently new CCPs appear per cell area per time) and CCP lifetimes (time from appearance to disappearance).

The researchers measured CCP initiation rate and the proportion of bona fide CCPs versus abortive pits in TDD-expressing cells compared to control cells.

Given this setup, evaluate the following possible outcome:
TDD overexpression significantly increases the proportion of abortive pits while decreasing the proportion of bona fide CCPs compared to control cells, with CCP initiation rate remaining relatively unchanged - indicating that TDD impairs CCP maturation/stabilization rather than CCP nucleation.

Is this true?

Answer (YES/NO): NO